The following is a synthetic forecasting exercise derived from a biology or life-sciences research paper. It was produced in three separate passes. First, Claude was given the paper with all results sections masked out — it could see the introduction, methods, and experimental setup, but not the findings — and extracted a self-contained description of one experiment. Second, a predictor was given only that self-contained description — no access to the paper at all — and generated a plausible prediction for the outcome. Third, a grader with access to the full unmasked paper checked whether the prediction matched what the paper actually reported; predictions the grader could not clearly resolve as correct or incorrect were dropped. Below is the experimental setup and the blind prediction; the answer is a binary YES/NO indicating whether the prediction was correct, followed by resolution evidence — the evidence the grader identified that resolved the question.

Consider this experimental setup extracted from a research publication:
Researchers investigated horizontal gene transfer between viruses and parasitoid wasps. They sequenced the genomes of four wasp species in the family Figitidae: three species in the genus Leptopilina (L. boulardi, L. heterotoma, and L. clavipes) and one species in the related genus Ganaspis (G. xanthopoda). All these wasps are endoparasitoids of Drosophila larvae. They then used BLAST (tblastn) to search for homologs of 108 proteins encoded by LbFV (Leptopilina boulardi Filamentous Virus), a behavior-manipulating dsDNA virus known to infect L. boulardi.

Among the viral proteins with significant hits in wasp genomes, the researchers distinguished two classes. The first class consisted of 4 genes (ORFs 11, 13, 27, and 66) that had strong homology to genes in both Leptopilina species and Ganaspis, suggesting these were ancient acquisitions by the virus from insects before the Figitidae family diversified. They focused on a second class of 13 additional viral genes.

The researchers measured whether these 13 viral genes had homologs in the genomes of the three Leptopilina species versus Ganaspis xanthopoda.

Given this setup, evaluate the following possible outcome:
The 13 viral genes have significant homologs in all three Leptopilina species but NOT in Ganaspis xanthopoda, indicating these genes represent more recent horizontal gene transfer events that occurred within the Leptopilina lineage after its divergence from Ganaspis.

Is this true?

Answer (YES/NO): YES